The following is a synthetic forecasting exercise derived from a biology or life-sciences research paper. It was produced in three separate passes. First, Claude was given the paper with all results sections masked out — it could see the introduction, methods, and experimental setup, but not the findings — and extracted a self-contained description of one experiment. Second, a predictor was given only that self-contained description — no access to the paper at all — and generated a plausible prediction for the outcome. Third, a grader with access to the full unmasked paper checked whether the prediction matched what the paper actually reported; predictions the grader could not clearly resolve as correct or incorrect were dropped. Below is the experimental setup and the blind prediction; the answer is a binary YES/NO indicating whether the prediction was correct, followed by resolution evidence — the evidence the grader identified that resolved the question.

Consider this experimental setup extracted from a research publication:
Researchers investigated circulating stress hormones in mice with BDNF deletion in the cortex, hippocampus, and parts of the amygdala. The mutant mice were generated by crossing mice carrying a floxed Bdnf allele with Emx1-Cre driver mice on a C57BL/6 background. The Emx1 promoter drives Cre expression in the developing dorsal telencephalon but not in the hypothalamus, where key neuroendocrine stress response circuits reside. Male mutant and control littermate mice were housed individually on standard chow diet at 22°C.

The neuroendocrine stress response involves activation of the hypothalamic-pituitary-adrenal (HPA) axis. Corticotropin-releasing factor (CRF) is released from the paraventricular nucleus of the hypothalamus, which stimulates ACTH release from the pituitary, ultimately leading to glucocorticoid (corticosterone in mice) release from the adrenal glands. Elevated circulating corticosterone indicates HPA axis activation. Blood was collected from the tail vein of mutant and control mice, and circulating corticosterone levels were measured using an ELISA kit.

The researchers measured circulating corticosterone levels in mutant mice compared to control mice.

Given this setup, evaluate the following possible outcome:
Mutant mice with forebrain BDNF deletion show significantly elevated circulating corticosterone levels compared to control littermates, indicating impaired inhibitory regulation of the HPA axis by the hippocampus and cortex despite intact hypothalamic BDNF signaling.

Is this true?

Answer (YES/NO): YES